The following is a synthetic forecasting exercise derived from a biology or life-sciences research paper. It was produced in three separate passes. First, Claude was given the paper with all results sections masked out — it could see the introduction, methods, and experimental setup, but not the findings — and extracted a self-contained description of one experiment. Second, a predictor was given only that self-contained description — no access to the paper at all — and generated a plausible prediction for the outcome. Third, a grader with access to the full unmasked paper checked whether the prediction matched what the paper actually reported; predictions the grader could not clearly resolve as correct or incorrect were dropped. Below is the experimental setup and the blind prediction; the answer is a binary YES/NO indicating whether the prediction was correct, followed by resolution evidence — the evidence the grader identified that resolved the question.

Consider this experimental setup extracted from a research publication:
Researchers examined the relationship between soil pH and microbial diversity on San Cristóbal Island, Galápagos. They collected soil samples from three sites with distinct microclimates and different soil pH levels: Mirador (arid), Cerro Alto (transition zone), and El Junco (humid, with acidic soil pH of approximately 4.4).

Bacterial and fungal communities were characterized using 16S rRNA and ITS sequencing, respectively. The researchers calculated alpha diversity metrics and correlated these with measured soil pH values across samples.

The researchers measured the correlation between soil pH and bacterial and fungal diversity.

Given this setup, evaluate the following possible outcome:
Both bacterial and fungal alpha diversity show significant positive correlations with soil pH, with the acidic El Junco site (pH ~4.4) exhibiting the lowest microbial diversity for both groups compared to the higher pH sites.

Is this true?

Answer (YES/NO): YES